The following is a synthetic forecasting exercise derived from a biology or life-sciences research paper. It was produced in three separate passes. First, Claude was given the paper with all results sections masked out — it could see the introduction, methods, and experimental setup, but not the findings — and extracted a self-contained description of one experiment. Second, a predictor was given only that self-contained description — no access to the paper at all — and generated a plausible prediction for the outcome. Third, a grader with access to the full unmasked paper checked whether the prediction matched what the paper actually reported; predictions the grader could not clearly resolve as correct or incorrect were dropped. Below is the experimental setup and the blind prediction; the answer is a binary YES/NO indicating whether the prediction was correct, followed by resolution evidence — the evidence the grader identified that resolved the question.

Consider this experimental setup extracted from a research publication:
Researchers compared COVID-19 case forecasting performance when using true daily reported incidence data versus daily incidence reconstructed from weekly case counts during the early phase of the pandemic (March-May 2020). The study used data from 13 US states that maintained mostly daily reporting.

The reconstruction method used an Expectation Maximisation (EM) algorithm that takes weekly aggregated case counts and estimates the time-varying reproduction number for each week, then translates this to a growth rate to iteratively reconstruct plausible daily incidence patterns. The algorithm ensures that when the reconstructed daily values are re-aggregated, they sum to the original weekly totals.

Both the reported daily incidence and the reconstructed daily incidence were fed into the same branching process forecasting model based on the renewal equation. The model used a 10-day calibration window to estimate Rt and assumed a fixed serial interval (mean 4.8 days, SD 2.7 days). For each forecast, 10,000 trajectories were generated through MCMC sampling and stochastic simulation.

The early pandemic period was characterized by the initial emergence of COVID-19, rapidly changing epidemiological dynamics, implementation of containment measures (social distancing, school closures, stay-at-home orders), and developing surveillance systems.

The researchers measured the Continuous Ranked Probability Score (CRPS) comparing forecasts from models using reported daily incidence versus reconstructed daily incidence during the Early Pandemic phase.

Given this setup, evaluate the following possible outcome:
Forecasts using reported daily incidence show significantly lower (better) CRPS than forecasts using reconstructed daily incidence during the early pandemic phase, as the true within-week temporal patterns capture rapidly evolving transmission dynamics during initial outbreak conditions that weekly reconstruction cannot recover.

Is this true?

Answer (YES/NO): NO